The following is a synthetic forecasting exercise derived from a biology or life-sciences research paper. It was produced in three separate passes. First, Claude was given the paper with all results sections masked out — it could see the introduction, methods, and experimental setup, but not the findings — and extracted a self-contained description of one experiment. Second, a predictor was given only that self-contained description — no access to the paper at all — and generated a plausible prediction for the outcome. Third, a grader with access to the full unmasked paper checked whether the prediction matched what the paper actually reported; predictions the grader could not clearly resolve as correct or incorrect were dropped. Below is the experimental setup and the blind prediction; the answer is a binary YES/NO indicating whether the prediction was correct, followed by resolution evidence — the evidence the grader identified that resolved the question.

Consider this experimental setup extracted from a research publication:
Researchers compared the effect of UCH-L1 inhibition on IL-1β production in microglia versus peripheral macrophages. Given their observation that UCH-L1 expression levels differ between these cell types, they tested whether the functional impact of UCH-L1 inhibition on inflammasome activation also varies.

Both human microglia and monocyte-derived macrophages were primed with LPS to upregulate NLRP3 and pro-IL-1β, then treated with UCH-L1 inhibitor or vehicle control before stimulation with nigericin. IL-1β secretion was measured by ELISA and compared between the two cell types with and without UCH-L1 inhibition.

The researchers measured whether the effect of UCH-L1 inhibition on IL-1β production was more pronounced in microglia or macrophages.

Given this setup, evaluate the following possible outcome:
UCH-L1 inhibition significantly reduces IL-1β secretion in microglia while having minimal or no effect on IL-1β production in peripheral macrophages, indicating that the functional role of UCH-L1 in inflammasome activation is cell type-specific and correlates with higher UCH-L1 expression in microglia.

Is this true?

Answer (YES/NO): NO